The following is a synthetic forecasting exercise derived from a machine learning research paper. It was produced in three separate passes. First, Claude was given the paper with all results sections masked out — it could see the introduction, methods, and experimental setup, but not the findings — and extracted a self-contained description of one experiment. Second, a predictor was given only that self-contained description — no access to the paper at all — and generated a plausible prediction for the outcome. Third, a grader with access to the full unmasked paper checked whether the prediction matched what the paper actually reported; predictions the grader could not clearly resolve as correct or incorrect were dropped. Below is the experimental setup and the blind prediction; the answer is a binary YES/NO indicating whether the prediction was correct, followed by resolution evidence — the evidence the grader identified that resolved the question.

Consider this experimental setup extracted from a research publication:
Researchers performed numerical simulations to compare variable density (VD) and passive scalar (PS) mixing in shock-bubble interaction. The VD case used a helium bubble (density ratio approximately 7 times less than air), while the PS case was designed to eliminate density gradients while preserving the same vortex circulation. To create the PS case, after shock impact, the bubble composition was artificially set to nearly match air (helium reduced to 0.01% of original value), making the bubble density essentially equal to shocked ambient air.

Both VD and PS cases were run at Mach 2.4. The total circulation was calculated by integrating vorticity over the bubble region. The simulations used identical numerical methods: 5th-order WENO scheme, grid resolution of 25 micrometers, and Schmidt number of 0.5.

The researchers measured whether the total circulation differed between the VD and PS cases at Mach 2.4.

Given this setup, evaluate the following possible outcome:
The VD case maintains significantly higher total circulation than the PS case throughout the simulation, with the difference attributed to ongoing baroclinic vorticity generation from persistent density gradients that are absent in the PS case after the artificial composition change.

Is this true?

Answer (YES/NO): NO